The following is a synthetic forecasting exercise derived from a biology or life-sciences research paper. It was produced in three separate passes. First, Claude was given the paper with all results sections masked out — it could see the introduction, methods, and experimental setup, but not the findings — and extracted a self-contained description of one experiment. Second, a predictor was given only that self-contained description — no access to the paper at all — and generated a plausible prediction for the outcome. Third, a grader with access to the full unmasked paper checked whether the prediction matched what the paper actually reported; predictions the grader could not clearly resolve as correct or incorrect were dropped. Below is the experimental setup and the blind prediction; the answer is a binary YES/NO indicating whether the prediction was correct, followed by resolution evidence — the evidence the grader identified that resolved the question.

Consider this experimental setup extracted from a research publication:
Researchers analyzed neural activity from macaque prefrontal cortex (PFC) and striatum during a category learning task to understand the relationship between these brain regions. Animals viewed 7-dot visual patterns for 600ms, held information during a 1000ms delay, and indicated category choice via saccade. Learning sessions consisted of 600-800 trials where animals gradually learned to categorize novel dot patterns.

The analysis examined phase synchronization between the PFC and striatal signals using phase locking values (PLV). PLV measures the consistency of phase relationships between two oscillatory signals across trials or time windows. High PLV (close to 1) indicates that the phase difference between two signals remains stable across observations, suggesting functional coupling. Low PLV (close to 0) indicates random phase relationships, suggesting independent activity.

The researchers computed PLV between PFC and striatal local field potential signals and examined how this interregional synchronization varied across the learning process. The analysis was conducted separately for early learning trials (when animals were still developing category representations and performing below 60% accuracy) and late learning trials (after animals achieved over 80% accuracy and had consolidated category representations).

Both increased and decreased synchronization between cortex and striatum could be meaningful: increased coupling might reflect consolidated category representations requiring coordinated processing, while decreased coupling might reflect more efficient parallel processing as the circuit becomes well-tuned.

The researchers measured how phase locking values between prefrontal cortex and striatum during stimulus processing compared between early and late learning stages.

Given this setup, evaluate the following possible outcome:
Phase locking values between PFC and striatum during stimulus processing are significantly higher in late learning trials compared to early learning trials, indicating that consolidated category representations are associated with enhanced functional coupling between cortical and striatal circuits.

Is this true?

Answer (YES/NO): YES